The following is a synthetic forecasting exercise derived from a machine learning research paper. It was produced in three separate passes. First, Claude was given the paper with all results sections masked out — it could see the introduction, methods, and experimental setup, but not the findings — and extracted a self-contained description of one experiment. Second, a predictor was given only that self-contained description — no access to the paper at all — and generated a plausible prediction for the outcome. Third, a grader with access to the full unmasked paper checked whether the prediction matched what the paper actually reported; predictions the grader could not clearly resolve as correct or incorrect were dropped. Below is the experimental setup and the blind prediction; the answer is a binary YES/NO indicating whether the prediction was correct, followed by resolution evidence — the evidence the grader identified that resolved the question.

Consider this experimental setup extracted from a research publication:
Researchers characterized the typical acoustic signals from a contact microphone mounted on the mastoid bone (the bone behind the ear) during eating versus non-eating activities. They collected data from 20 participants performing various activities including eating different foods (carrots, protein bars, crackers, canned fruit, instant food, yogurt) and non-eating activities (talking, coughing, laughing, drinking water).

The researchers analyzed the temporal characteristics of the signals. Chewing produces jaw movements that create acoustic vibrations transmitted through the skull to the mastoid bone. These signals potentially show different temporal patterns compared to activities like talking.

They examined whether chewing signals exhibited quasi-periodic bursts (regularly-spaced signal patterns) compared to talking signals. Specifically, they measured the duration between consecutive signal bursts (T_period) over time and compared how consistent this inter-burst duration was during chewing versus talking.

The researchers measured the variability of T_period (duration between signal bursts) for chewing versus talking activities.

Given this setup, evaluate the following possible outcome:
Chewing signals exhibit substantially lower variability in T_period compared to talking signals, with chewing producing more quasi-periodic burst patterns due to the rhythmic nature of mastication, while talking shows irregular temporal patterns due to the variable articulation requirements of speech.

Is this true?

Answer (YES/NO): YES